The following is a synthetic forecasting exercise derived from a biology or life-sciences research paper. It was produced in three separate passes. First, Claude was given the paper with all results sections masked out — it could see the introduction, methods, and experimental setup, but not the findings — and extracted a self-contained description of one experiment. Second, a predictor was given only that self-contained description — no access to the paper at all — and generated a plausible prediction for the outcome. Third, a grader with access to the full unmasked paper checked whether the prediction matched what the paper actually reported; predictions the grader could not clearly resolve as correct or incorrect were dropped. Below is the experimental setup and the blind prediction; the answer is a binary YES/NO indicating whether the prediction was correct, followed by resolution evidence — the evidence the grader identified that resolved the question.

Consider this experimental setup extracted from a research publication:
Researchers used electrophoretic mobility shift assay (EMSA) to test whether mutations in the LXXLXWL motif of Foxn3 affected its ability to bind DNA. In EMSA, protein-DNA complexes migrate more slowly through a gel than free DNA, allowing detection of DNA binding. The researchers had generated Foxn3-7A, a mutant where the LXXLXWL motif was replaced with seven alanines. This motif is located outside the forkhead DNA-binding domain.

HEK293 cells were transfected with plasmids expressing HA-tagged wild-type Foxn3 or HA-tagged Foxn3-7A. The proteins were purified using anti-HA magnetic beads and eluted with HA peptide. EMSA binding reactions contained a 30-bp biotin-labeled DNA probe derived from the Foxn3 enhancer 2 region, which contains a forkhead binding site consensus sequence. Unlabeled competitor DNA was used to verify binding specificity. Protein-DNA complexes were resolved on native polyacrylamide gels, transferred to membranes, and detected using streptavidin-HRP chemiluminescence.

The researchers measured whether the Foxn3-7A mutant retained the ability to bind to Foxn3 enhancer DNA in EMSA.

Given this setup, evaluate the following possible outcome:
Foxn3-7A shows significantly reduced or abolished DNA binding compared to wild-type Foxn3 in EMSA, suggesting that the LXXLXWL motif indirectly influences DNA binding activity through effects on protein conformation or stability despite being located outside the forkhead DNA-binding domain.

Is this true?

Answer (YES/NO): NO